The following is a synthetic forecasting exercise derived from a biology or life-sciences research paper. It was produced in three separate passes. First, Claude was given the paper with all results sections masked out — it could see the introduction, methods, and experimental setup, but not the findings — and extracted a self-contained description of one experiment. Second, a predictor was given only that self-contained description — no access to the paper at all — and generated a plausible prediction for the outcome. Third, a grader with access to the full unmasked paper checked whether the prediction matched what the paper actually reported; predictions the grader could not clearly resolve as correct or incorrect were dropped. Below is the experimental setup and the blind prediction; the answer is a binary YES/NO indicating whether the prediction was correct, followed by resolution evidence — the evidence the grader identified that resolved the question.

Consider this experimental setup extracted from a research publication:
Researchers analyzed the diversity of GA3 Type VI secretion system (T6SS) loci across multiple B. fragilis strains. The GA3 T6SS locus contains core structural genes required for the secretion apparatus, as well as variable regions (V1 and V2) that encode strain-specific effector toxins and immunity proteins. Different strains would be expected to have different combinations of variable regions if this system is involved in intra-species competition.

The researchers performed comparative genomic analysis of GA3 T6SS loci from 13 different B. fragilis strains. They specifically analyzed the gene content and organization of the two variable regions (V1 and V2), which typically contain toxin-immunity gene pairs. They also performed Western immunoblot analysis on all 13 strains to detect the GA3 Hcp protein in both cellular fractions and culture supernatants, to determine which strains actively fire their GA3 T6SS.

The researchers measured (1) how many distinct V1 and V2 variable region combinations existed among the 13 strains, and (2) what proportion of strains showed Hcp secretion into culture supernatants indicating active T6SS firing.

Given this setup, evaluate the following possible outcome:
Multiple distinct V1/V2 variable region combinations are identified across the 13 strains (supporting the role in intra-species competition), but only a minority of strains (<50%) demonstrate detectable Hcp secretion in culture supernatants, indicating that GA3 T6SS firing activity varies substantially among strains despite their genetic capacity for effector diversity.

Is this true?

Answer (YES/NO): NO